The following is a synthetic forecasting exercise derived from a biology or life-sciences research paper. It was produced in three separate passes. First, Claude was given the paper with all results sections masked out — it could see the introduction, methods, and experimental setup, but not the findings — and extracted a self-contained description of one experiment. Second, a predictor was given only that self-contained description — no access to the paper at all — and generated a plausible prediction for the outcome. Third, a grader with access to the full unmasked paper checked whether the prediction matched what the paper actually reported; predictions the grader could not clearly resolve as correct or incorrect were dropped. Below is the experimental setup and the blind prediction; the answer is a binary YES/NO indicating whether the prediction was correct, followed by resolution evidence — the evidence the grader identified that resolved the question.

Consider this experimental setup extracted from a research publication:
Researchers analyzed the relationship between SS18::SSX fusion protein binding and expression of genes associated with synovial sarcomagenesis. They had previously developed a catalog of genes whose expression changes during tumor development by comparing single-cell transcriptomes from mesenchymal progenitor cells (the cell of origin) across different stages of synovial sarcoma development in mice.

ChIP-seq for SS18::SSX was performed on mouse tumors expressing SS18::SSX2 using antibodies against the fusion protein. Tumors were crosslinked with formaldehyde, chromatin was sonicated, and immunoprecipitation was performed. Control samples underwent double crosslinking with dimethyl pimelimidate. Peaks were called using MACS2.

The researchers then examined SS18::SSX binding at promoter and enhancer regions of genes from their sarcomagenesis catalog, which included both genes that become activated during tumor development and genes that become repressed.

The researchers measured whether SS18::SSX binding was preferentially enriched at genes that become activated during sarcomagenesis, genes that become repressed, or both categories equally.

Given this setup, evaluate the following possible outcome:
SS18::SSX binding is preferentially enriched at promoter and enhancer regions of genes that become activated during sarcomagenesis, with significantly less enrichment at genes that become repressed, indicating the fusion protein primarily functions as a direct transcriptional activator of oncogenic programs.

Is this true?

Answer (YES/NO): YES